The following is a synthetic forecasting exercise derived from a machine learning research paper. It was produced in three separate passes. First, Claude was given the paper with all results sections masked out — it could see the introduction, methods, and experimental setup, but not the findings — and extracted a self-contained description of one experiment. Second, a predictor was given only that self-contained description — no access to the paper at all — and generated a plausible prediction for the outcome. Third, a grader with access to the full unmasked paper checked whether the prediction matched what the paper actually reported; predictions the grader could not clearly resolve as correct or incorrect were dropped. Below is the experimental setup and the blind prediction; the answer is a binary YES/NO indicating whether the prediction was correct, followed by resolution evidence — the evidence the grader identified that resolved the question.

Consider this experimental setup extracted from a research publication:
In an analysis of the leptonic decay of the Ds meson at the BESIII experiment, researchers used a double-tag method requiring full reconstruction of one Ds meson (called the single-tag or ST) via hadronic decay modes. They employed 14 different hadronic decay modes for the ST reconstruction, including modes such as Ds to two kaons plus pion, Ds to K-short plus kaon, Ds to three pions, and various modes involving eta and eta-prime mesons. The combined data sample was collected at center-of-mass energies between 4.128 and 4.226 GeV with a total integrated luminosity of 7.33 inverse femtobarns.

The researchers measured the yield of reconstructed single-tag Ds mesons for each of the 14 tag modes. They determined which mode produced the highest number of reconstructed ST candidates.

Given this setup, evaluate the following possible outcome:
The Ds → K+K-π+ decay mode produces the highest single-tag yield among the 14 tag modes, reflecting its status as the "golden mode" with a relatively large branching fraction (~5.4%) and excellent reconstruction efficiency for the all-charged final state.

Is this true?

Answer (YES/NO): YES